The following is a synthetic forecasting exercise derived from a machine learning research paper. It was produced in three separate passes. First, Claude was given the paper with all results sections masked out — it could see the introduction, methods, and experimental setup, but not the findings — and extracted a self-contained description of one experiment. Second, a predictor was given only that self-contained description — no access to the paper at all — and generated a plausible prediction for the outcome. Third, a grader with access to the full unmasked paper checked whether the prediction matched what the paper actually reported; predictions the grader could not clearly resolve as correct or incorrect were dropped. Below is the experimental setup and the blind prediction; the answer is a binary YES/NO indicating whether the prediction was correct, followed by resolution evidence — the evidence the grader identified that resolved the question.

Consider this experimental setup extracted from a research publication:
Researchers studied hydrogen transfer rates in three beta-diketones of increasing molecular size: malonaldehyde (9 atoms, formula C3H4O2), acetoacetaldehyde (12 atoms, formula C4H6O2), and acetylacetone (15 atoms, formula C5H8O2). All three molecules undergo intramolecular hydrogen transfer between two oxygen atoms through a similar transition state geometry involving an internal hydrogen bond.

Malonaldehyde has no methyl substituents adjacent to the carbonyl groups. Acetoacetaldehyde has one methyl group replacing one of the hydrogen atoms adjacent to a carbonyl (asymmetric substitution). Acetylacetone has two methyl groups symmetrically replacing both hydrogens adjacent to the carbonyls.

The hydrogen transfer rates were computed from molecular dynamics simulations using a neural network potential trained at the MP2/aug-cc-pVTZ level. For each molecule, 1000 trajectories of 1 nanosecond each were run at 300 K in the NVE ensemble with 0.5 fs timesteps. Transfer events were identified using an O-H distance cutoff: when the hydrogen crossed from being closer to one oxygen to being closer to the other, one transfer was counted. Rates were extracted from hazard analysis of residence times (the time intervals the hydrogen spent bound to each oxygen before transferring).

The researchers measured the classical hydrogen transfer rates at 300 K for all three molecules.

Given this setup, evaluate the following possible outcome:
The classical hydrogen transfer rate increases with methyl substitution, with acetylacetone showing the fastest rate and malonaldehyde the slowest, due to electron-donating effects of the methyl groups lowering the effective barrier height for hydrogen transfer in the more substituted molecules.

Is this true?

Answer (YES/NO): YES